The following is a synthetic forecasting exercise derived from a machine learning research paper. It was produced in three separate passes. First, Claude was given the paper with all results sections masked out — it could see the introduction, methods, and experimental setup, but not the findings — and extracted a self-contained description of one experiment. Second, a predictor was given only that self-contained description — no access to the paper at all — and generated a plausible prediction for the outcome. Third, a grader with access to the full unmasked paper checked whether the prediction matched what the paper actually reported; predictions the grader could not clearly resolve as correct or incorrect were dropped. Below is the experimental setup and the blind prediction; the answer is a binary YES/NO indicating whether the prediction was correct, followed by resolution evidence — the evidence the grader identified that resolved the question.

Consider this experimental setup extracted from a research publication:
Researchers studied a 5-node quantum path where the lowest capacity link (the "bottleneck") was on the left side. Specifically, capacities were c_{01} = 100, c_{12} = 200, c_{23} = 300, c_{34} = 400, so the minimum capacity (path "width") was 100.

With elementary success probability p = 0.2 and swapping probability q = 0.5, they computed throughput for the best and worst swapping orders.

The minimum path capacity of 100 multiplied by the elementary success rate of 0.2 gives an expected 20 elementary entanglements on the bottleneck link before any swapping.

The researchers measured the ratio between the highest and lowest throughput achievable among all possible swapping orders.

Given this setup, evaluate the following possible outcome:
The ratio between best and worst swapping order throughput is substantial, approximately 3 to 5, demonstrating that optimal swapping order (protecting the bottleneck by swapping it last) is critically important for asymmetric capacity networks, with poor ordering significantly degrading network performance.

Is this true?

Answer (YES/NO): NO